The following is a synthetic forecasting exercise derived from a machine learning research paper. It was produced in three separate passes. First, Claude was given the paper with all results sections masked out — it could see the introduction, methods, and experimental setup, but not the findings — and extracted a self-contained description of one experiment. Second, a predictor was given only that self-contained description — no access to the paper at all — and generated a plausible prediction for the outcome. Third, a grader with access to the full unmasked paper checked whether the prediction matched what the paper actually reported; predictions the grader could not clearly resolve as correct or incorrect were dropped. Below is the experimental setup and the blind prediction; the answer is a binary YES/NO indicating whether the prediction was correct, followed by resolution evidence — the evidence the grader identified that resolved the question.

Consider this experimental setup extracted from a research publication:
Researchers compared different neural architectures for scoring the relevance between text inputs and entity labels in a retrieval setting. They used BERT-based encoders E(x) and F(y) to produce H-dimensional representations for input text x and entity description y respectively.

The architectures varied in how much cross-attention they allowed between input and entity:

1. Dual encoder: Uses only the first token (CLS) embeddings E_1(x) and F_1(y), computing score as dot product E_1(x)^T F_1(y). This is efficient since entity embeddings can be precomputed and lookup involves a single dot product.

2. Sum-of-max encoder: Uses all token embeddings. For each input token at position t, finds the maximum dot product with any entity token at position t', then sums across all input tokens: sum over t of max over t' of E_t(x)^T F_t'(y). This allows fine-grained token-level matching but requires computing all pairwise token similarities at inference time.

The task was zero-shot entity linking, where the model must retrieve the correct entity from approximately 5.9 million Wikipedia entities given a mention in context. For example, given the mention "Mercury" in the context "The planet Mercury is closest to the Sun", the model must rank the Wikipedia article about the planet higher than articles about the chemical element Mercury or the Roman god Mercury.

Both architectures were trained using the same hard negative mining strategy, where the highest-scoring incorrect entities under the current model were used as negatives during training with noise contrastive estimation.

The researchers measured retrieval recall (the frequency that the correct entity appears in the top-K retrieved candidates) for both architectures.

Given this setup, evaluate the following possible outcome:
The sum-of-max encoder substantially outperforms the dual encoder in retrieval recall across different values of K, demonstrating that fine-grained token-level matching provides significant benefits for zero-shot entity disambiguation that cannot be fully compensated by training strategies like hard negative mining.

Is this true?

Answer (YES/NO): YES